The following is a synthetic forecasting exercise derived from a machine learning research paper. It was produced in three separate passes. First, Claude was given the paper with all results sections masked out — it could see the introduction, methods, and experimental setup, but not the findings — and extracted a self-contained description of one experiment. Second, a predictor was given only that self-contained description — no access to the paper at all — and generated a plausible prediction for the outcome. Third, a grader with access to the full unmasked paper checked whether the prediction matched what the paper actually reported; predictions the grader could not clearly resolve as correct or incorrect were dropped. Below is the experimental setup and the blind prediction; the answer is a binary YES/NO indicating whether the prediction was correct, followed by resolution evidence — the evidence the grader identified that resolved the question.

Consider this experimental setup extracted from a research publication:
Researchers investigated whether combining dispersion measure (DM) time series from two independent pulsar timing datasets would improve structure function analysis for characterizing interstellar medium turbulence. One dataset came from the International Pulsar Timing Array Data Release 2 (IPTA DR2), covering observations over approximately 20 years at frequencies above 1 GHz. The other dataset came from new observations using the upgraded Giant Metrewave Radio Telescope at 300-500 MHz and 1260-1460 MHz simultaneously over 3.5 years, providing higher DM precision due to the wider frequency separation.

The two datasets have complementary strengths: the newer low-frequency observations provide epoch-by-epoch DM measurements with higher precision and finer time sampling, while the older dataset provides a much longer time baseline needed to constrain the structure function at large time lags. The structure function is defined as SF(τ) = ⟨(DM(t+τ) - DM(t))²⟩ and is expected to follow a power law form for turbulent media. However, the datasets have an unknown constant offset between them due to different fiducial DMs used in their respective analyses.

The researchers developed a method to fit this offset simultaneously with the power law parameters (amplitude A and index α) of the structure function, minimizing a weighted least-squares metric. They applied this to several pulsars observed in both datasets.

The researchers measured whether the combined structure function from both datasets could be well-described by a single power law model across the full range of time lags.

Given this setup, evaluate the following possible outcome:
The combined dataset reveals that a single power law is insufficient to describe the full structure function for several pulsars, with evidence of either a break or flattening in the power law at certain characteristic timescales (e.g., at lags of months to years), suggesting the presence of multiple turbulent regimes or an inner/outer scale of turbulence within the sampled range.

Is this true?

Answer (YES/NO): NO